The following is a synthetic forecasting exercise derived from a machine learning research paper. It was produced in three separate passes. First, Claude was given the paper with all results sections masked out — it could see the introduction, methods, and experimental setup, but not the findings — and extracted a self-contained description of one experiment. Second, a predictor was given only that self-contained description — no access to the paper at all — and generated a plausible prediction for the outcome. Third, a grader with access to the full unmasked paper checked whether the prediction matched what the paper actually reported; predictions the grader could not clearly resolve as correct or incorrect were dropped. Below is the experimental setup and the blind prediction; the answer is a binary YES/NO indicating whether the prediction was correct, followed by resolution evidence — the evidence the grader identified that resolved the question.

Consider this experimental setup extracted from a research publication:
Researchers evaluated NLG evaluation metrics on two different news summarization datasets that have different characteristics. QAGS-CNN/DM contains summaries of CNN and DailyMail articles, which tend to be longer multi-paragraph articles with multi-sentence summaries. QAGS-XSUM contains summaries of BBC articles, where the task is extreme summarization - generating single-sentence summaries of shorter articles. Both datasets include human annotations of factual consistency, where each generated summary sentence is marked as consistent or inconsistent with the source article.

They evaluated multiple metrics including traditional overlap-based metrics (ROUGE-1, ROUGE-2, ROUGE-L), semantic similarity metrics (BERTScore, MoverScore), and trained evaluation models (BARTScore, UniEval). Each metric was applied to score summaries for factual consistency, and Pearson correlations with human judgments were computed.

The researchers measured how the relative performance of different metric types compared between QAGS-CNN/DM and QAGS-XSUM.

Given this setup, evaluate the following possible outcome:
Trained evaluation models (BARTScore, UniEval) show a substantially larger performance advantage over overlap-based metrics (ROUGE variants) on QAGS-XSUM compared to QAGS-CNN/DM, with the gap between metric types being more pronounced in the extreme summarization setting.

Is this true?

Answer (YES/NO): NO